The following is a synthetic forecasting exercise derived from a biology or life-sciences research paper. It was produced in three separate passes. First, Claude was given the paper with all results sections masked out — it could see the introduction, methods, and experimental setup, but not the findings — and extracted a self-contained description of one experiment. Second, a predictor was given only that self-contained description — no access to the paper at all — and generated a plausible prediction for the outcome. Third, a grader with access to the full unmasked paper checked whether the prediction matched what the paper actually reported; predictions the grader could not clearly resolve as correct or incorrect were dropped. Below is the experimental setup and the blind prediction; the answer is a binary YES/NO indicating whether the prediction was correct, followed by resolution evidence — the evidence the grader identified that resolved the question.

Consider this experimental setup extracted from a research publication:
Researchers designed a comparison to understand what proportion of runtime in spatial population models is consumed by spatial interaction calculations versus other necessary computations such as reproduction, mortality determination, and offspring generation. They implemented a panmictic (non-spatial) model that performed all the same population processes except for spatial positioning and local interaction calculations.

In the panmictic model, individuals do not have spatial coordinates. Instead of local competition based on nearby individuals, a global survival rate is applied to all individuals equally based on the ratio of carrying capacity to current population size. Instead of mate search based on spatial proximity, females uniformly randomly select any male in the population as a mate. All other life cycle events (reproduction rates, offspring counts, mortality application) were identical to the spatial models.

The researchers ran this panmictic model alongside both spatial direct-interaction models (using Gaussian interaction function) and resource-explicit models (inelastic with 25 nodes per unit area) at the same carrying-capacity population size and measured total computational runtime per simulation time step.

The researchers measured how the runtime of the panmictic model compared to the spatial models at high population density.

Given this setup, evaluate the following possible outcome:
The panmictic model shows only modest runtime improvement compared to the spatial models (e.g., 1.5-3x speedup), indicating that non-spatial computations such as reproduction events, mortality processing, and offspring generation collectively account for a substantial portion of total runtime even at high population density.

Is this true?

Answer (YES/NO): NO